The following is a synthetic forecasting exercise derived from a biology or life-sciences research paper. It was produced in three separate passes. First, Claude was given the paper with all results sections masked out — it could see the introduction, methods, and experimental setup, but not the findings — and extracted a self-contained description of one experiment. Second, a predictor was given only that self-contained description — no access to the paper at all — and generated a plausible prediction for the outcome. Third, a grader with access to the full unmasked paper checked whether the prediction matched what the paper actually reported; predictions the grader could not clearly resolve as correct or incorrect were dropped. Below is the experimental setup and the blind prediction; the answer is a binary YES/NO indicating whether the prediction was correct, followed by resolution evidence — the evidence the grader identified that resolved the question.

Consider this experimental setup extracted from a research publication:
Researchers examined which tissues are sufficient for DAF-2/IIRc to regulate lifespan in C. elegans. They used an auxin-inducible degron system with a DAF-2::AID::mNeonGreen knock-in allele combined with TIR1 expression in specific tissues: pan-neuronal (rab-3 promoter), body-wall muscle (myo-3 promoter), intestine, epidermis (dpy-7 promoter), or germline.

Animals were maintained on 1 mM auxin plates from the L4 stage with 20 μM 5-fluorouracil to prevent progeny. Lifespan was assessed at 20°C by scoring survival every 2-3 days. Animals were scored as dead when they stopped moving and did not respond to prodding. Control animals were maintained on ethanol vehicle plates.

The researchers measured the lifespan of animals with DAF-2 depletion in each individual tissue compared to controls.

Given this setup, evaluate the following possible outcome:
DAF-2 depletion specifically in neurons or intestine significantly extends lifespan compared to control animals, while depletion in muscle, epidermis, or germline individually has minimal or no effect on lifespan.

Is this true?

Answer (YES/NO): YES